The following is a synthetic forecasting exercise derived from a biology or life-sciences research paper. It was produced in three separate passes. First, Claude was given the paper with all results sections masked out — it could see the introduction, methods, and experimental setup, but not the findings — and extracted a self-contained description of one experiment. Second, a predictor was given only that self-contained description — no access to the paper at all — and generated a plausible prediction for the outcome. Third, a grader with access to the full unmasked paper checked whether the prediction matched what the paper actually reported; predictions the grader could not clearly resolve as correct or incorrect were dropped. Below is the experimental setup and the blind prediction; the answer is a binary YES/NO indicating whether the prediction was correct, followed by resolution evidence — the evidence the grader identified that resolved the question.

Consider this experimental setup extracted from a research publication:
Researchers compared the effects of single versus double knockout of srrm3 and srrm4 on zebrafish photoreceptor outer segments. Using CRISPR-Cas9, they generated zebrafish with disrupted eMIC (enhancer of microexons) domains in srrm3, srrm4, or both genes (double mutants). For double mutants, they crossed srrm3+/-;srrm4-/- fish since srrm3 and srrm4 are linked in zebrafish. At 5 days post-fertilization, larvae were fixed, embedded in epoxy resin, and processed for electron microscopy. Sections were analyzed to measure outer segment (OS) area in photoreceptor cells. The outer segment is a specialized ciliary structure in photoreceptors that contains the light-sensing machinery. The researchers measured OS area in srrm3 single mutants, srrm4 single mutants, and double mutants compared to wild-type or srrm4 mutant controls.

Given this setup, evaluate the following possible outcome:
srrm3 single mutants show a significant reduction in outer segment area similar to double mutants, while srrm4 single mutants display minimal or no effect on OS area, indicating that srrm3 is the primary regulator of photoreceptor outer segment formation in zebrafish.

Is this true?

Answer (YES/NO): YES